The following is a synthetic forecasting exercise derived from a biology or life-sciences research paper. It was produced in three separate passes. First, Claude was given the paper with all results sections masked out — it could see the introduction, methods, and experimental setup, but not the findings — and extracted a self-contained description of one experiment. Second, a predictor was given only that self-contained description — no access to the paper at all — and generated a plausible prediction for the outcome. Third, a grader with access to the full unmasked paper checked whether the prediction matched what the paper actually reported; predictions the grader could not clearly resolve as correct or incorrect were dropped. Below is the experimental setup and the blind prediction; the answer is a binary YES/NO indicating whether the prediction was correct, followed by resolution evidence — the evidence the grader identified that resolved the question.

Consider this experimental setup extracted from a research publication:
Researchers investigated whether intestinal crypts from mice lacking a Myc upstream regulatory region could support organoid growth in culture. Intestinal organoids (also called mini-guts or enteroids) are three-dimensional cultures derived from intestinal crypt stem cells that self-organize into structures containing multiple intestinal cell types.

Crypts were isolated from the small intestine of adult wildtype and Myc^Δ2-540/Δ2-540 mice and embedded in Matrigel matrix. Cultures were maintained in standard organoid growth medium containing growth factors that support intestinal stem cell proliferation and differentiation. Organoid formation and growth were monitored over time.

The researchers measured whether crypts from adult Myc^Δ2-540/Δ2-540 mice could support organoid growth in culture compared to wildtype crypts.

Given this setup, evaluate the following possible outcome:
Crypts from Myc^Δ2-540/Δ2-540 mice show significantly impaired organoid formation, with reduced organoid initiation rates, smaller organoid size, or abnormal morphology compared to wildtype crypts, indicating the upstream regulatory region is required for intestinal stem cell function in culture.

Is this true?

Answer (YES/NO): NO